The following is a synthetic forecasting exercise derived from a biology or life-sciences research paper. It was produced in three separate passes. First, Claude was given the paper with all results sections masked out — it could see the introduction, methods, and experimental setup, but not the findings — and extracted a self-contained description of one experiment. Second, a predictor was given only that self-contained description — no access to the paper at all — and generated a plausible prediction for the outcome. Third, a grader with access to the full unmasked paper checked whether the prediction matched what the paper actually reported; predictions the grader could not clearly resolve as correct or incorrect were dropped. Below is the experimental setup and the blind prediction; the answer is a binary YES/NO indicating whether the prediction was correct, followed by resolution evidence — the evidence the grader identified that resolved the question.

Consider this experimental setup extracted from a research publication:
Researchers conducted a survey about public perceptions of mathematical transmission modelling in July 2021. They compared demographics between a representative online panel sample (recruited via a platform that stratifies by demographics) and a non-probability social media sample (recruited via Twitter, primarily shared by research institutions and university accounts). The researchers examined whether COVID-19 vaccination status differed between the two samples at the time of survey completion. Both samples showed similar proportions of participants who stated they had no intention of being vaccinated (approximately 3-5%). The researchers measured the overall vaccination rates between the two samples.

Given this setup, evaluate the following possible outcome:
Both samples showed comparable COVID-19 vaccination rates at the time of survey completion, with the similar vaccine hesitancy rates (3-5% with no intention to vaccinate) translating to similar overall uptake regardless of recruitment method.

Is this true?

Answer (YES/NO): NO